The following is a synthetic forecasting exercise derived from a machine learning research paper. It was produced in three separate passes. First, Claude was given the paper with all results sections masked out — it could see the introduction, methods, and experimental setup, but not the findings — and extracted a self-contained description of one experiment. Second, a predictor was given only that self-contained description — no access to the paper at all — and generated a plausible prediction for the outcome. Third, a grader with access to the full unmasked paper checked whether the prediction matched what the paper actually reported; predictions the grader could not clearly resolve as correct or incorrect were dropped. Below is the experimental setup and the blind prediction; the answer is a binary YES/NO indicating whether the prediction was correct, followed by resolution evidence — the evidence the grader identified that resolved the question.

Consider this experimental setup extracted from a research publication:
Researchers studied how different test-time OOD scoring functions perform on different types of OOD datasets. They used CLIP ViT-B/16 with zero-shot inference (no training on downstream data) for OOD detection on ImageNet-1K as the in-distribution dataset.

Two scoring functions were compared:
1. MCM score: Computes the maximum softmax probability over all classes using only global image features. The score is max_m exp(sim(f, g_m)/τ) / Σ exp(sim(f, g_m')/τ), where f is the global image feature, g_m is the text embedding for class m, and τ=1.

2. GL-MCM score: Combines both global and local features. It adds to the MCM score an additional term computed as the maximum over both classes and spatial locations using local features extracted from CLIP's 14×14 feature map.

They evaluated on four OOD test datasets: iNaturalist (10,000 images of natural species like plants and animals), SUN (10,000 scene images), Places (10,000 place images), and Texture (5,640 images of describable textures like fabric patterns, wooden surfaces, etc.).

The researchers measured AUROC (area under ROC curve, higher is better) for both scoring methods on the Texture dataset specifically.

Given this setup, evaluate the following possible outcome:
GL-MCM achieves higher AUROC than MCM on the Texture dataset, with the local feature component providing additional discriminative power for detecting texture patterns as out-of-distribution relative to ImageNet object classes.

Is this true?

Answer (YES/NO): NO